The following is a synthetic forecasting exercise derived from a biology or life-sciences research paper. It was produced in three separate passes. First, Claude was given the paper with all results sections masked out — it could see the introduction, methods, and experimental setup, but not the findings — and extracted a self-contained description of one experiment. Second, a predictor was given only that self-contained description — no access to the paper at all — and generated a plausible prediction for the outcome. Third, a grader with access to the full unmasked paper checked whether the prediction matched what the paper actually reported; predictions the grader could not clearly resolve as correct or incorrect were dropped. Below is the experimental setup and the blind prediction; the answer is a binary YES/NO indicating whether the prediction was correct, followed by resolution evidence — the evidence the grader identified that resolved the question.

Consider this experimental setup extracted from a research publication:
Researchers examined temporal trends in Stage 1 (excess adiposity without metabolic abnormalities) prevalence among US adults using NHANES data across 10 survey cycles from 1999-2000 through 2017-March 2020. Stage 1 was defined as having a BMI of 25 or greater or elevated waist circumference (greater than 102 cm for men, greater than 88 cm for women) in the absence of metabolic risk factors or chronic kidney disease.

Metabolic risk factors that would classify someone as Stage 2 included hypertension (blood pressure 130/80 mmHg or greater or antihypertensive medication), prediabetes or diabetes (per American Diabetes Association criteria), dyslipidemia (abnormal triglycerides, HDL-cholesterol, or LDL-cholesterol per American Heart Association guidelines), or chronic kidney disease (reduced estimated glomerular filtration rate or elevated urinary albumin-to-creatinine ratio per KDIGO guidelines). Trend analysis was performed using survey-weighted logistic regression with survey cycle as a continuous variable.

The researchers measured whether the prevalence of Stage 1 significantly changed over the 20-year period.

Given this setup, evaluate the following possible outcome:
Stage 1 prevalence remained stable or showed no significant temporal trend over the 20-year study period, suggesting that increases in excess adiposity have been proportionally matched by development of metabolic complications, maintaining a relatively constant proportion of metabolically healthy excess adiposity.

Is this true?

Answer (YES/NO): YES